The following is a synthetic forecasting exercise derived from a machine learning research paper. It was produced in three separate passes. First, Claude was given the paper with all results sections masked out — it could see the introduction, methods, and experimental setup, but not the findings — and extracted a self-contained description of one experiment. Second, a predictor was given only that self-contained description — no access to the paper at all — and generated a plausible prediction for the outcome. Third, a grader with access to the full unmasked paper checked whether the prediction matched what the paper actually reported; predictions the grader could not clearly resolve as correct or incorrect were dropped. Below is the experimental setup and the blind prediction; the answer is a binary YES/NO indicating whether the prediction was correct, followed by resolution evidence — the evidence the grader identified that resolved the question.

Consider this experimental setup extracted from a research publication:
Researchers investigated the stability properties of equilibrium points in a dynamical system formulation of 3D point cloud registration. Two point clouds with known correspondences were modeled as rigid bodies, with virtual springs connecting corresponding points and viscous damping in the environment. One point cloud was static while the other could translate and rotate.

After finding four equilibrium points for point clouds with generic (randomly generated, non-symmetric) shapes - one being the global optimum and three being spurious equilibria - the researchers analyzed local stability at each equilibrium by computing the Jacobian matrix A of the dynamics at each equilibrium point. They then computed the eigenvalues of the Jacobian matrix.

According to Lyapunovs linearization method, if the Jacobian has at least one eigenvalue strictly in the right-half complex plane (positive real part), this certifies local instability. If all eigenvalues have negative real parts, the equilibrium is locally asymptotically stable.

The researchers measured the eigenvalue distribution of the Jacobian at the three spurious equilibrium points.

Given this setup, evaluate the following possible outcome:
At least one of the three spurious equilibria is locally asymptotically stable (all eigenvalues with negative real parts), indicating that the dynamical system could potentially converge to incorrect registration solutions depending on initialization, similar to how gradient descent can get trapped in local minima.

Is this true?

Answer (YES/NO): NO